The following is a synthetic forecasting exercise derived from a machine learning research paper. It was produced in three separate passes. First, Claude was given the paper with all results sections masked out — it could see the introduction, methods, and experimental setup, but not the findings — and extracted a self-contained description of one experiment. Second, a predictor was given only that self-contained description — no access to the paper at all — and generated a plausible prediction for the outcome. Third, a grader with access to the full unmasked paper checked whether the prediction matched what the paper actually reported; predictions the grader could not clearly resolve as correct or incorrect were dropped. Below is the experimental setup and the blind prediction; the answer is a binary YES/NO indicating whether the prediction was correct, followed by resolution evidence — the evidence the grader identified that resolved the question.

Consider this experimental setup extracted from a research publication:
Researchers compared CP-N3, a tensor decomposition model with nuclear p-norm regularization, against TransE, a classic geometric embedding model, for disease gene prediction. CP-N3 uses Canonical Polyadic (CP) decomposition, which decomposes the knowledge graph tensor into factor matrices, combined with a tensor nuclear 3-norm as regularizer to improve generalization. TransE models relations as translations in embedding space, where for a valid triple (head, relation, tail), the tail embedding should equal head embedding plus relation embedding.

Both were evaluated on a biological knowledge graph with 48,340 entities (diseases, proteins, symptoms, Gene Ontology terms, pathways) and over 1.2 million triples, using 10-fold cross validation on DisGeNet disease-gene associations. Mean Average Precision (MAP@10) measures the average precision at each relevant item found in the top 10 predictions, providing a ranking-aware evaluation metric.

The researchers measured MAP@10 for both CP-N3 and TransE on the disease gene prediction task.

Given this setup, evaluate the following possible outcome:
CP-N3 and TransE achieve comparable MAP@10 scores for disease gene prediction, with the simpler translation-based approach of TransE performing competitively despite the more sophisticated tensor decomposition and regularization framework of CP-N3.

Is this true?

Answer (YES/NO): YES